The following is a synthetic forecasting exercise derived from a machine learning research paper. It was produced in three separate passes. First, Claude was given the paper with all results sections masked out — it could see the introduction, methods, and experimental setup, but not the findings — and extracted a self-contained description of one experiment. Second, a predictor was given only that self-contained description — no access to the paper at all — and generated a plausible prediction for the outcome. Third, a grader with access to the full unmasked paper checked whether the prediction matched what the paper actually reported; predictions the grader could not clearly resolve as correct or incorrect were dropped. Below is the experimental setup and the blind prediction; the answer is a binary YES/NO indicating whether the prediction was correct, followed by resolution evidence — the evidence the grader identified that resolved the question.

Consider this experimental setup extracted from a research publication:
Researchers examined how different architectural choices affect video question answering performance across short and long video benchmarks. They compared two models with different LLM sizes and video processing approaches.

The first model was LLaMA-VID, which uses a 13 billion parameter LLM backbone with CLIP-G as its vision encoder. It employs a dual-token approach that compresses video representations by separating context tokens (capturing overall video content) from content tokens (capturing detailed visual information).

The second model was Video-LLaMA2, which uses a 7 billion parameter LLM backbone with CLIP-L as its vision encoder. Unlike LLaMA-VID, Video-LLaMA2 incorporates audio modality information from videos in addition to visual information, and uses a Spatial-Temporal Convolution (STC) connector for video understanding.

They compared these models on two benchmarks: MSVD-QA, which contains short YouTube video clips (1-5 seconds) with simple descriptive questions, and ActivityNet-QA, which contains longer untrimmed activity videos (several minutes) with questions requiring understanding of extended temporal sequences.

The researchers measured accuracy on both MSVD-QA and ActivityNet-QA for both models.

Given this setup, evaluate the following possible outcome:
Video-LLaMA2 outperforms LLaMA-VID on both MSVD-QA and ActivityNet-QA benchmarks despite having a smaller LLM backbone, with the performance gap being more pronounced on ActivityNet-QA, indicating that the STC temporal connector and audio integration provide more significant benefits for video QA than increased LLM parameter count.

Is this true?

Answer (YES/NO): YES